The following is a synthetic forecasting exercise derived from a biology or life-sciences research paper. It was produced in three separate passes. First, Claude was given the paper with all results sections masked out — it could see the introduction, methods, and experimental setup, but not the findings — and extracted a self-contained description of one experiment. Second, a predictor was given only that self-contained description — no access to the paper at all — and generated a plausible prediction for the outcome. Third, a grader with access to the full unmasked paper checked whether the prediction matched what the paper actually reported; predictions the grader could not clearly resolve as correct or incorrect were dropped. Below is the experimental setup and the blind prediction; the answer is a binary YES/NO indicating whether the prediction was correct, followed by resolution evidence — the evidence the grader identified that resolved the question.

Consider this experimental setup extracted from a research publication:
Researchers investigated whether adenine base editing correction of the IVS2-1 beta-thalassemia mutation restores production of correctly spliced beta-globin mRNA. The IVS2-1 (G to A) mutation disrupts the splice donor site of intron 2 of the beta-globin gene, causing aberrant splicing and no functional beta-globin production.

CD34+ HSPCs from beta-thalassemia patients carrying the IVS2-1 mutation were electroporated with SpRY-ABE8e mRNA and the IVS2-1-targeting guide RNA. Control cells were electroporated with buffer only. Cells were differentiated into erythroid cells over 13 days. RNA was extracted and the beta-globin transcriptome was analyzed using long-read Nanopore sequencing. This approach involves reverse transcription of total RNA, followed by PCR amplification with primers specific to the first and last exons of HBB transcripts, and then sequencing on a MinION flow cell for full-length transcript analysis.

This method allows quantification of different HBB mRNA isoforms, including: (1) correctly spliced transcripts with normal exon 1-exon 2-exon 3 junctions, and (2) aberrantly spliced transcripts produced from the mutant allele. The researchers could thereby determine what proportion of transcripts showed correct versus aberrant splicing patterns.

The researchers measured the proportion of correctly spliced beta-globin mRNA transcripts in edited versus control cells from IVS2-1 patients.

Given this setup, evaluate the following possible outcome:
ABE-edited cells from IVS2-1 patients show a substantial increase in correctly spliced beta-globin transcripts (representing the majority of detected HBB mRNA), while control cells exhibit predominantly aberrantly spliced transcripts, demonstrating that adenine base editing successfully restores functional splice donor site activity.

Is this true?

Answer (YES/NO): YES